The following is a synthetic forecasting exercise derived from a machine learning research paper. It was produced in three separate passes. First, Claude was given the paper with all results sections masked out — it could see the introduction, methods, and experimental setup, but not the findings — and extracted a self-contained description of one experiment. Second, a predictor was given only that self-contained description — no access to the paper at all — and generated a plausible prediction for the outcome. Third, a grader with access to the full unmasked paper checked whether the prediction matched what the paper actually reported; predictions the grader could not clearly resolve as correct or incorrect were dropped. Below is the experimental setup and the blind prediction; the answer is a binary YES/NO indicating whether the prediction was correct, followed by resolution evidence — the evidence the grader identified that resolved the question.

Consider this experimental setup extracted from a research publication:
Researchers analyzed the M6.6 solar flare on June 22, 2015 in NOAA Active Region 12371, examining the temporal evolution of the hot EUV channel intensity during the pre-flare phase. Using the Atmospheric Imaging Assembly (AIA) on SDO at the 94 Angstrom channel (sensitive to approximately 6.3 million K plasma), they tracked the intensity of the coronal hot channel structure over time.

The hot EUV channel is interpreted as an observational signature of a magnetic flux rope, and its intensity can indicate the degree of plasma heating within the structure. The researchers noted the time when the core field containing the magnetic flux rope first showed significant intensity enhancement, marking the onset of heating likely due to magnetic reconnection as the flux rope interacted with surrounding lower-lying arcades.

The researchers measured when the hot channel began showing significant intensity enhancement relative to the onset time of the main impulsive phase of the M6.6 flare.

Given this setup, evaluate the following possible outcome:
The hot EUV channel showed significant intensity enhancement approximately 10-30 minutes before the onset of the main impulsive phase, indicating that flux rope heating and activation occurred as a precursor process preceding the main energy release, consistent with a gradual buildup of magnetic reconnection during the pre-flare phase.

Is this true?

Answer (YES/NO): NO